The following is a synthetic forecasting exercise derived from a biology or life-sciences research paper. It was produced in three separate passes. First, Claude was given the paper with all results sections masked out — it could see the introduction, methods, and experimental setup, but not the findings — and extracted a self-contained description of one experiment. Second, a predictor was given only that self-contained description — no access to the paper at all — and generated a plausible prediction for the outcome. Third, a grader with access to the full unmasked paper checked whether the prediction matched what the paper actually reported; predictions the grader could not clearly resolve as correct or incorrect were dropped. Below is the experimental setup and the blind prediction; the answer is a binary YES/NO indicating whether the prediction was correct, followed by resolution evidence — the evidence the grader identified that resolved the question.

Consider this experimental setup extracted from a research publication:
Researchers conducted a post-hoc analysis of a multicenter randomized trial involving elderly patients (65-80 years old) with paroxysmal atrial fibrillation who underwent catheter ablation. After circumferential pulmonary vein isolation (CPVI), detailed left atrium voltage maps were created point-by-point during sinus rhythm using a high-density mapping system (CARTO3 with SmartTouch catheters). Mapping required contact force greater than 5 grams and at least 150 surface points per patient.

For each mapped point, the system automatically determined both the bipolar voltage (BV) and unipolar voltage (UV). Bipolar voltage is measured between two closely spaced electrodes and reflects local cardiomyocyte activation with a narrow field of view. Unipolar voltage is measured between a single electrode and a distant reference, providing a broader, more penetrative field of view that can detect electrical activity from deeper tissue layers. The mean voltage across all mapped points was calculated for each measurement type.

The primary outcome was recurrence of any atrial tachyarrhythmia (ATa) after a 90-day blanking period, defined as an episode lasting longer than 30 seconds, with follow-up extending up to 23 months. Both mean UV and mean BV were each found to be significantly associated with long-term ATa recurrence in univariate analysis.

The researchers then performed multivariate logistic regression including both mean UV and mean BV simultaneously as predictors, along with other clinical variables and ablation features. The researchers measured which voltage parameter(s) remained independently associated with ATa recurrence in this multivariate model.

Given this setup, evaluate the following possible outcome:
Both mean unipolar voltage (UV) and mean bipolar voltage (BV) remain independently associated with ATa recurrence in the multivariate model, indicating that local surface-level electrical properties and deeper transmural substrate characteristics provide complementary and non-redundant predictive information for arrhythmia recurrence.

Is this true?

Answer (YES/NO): NO